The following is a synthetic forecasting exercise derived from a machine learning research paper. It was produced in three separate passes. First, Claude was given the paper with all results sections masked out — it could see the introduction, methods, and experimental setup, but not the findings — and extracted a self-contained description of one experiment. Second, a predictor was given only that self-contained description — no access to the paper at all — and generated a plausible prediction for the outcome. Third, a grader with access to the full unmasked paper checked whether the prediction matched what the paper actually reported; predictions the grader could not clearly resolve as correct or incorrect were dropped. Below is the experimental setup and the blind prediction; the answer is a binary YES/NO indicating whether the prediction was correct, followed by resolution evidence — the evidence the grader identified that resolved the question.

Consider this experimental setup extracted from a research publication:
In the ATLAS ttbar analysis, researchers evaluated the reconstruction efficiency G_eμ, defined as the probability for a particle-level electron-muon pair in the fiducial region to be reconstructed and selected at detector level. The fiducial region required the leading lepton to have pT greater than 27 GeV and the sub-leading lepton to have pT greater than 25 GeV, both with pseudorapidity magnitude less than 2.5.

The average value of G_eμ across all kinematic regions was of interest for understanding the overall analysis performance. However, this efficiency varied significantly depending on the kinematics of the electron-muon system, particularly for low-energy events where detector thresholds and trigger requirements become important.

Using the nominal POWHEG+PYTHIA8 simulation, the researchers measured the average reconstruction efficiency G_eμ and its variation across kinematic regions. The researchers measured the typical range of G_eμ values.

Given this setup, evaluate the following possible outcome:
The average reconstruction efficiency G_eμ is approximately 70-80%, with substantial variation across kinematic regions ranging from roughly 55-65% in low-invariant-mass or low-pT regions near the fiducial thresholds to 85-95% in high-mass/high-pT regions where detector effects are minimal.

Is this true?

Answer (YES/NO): NO